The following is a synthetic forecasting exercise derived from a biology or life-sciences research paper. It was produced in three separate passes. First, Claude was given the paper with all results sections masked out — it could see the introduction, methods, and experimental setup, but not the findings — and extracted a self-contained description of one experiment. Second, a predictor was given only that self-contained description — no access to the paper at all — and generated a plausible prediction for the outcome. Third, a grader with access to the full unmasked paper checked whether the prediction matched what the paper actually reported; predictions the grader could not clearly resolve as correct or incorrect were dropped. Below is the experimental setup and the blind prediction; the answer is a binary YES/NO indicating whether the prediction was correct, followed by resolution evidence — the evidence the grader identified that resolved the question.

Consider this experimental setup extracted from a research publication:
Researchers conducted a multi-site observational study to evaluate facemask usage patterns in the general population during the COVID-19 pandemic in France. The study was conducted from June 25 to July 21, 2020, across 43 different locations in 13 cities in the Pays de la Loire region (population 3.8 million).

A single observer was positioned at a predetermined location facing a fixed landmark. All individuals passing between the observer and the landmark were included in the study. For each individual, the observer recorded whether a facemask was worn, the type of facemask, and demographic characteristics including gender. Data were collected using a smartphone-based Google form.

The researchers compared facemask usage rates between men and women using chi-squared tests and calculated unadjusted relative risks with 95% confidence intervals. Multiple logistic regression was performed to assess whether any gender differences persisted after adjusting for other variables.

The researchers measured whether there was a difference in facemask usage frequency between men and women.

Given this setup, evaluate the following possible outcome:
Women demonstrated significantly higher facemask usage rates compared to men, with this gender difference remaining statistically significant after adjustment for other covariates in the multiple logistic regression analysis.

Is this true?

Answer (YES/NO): YES